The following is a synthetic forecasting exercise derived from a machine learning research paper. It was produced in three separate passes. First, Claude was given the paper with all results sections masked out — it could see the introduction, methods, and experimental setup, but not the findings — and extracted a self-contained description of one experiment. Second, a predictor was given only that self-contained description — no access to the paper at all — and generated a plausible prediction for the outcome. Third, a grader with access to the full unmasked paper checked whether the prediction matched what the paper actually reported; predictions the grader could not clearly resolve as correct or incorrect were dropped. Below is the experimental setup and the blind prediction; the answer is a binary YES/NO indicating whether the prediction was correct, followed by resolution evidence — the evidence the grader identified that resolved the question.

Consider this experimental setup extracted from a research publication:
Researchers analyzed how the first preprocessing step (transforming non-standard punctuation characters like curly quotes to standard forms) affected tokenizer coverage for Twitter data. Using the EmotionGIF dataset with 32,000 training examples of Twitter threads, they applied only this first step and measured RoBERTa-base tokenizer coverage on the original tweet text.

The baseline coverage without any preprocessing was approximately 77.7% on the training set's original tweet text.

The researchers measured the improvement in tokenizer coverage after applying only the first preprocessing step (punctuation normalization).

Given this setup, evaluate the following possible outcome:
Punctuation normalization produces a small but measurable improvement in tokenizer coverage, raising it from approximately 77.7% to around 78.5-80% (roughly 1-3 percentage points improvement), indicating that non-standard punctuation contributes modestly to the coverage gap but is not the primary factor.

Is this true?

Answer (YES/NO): NO